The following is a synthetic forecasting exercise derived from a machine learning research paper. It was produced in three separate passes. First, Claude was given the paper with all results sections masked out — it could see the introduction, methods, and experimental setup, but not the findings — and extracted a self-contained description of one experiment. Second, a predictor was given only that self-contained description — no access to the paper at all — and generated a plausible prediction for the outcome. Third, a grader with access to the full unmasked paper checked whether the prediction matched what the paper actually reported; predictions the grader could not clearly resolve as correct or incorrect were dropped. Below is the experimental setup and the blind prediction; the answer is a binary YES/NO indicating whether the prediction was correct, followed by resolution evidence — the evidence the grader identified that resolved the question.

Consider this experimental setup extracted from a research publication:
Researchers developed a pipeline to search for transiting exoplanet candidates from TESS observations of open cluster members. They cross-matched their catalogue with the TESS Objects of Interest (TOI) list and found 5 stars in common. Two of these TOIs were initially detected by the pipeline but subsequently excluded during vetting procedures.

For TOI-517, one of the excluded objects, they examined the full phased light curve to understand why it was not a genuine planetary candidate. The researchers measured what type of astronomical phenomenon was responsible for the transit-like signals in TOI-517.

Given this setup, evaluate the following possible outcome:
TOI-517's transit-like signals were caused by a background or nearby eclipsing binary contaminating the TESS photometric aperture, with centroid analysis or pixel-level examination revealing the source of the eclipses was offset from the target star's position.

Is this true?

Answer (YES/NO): NO